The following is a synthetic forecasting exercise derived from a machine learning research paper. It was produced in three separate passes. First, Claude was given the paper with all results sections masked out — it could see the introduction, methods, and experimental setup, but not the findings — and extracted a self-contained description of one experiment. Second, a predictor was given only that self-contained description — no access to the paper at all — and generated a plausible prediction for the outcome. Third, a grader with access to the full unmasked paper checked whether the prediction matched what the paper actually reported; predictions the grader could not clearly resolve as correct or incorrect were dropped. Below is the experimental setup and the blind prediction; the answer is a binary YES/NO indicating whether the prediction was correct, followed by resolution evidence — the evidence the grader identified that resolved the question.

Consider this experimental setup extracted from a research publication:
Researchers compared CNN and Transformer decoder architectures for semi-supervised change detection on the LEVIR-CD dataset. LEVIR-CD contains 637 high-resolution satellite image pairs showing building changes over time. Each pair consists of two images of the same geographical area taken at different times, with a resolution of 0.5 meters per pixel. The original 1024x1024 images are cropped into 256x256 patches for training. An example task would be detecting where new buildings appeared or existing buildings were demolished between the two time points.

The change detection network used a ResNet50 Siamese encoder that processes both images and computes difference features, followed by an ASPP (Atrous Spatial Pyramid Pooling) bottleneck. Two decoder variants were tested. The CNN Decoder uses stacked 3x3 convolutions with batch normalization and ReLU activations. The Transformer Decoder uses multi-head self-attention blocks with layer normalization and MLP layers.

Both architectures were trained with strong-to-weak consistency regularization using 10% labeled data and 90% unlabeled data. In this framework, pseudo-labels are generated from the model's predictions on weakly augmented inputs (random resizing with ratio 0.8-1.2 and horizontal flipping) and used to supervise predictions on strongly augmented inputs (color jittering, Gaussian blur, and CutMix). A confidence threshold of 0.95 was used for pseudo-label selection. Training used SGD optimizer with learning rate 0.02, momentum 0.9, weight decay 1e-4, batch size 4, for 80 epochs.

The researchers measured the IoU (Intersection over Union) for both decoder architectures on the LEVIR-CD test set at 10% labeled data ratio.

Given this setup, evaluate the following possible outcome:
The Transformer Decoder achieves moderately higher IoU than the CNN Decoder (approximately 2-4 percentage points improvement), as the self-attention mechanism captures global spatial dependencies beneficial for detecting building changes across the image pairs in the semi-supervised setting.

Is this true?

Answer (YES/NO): NO